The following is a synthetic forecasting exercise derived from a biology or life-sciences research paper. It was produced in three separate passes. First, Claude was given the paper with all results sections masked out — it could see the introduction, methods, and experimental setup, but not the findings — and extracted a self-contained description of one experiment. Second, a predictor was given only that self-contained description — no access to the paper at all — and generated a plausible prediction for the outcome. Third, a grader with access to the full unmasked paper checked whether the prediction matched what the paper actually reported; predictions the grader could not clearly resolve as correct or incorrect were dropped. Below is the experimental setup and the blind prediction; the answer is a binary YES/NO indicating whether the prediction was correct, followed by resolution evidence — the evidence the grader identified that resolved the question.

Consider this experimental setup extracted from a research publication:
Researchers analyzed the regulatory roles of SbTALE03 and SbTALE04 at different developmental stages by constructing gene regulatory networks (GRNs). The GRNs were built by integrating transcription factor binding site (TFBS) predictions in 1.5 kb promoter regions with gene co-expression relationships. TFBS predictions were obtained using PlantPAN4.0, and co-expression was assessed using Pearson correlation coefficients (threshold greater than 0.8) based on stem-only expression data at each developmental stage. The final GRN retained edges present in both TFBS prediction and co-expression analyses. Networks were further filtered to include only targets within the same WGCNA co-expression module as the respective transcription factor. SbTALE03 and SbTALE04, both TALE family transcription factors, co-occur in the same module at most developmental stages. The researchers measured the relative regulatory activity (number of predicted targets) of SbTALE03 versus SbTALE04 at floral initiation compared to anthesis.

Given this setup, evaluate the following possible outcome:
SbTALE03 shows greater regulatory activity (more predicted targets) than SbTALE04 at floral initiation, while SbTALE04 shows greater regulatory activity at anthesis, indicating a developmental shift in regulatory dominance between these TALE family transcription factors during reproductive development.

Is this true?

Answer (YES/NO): NO